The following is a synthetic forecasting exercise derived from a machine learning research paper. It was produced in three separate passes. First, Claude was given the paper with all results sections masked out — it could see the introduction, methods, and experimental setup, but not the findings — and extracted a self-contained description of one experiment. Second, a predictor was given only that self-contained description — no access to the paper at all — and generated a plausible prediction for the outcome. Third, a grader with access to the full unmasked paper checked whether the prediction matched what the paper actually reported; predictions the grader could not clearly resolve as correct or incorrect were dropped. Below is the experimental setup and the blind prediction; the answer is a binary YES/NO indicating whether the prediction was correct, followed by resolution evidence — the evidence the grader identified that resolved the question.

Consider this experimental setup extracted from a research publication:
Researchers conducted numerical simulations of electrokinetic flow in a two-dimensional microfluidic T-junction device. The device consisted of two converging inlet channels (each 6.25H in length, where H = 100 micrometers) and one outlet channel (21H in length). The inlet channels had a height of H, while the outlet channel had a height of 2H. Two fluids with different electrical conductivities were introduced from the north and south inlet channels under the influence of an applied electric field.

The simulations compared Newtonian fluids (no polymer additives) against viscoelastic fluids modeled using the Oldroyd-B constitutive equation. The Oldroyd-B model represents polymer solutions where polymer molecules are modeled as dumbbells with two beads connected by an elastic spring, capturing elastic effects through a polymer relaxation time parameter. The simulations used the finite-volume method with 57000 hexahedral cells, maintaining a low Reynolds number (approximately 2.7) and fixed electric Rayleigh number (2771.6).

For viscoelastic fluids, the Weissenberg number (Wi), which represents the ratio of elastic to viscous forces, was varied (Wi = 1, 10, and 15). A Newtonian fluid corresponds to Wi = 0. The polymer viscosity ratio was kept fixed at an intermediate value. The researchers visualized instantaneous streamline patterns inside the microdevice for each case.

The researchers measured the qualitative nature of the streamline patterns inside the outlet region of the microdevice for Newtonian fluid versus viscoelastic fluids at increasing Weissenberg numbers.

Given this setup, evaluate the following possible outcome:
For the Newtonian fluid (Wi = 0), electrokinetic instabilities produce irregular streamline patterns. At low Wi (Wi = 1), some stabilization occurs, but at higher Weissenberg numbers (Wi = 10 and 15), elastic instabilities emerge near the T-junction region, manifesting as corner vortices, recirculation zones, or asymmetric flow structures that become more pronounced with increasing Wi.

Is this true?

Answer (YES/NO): NO